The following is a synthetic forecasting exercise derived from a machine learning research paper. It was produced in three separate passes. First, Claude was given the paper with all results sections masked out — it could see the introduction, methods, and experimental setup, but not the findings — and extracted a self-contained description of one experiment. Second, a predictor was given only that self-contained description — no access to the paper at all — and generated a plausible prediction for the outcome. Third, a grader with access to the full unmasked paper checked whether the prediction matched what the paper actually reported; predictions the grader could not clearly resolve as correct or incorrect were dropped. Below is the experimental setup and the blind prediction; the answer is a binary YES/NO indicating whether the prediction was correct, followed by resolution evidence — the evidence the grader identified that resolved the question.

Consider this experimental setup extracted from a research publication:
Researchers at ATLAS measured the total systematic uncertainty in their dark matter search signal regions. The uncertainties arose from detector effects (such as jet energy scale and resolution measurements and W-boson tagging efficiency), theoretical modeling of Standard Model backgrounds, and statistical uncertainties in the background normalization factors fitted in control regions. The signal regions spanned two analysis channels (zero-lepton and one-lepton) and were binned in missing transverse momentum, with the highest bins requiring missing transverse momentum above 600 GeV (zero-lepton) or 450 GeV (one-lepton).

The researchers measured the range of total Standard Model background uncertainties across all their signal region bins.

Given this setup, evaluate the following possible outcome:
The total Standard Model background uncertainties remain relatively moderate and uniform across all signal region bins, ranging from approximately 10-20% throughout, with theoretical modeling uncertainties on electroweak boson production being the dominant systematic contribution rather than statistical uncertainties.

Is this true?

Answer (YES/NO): NO